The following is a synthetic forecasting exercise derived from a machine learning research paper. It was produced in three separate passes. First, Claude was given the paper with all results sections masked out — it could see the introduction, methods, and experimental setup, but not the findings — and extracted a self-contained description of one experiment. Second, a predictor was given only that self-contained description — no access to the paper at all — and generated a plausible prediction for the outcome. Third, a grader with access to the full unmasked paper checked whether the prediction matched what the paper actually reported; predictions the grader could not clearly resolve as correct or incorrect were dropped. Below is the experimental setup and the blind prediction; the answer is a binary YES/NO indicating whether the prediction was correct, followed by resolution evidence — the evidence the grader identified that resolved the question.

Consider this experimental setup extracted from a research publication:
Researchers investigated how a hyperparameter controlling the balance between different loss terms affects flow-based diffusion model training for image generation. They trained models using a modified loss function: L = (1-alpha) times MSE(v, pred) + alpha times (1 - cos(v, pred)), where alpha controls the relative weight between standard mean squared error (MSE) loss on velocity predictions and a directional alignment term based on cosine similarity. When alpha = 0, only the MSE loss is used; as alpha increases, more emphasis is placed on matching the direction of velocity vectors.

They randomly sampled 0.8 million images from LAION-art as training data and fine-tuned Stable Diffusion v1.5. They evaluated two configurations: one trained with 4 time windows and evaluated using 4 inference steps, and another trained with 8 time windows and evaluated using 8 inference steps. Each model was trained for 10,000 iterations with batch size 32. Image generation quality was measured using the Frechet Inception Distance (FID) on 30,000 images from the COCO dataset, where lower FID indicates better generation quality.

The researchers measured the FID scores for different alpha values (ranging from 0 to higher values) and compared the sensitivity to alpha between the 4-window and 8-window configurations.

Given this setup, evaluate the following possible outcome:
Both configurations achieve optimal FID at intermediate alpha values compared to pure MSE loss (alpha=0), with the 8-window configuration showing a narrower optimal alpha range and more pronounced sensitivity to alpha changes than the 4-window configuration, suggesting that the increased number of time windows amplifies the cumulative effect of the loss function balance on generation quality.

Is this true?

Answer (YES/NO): NO